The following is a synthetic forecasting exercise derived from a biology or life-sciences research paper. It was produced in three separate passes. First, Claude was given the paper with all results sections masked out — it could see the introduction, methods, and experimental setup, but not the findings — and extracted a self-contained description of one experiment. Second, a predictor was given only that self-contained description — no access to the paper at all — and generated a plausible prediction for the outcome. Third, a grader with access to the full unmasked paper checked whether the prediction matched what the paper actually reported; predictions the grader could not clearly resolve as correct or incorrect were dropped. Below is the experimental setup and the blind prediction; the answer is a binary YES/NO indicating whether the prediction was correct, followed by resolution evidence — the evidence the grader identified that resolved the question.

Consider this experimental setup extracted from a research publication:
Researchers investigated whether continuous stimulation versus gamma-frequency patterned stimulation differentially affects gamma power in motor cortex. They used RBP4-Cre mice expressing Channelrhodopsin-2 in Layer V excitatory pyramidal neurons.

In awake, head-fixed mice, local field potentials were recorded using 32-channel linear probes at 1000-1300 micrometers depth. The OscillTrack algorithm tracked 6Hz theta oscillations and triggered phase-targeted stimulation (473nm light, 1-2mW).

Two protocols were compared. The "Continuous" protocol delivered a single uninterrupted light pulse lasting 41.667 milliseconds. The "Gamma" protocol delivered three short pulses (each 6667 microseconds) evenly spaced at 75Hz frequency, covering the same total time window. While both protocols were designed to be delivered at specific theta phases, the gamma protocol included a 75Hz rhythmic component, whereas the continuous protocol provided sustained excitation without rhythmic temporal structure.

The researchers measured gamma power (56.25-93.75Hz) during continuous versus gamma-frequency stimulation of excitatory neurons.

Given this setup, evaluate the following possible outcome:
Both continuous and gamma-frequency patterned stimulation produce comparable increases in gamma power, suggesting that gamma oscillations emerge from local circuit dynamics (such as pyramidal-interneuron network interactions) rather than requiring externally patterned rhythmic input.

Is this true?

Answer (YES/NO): NO